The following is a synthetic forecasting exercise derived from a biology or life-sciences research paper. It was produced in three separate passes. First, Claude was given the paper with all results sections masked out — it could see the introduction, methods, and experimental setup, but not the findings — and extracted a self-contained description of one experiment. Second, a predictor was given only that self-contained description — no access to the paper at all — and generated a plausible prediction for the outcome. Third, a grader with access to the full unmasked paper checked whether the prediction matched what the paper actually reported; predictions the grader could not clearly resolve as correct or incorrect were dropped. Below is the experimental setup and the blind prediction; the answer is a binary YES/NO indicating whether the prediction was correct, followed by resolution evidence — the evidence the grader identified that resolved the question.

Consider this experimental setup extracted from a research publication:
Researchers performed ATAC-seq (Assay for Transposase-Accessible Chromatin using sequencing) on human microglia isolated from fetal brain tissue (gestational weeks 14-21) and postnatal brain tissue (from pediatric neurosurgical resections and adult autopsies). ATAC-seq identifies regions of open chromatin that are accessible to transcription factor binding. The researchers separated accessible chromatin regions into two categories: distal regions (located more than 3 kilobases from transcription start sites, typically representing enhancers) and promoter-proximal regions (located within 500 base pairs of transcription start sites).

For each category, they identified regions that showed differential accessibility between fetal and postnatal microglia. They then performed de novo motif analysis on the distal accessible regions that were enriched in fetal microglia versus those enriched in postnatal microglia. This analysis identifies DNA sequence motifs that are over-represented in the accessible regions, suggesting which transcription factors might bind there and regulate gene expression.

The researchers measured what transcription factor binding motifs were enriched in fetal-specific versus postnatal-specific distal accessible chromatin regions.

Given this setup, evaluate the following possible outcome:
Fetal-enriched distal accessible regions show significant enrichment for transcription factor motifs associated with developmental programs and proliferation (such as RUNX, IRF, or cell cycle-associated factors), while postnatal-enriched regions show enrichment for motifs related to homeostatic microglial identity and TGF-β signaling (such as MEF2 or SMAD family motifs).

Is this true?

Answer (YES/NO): NO